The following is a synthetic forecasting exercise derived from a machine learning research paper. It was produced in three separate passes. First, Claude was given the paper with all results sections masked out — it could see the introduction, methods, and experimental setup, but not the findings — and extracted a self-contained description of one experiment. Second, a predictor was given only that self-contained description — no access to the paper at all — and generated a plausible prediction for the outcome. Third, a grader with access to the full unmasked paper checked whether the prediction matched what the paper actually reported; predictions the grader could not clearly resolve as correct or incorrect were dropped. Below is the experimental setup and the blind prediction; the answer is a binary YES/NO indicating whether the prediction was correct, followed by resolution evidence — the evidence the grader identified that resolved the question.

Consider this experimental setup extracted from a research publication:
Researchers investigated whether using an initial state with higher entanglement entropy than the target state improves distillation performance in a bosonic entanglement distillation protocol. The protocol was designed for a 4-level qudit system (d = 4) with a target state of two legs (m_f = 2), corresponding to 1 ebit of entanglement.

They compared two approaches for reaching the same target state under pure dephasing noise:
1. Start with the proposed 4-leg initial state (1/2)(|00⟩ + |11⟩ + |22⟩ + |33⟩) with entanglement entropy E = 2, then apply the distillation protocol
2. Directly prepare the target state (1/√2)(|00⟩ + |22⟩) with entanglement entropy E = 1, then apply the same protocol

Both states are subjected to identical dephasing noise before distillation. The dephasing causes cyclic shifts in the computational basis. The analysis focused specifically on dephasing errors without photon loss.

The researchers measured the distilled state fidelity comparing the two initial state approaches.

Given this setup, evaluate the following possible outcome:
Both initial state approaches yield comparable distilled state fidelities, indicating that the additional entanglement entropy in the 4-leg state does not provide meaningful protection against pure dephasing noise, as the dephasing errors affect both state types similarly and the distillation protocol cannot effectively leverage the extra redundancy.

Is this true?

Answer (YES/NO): YES